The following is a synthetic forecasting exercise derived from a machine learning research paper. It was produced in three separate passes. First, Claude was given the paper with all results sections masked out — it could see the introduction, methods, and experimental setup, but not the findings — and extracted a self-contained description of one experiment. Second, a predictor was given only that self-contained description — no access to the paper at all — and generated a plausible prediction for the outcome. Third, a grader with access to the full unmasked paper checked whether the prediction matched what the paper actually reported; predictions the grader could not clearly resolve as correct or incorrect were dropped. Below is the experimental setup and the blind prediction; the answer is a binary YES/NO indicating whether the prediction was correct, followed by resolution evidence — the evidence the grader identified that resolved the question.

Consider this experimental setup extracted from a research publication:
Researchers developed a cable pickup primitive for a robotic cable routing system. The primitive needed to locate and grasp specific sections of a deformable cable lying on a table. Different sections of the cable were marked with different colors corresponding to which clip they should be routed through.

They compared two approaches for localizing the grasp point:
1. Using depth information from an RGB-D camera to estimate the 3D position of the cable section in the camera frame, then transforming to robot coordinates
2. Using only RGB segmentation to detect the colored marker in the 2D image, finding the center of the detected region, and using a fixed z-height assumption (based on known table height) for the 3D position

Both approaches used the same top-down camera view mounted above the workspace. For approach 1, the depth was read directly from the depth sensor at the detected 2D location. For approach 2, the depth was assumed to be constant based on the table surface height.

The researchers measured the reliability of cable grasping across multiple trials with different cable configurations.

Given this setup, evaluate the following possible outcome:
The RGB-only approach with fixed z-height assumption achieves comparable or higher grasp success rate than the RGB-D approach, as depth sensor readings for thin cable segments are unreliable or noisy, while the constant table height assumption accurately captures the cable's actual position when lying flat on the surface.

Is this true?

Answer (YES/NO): YES